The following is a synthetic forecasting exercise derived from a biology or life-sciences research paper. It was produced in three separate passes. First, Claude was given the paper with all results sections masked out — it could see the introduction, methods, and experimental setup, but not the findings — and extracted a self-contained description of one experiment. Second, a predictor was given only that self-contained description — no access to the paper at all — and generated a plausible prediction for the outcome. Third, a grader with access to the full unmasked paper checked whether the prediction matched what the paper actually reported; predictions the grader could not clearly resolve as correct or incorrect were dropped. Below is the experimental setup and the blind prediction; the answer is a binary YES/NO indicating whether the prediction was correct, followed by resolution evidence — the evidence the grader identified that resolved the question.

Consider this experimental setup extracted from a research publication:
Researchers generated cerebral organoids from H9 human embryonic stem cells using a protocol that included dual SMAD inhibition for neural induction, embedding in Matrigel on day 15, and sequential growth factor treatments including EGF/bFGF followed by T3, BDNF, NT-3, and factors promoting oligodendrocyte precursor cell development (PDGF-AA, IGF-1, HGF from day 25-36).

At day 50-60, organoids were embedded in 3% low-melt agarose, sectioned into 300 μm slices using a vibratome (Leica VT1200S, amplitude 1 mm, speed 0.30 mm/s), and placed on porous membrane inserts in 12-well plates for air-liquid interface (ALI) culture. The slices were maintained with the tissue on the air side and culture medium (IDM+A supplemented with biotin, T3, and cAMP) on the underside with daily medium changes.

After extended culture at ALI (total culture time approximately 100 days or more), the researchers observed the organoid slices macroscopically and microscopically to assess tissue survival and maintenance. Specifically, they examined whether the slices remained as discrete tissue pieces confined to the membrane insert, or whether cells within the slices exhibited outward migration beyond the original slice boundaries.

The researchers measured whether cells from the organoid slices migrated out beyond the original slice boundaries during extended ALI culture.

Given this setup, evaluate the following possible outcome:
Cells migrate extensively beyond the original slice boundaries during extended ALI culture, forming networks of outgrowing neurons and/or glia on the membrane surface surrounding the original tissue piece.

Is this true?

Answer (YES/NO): NO